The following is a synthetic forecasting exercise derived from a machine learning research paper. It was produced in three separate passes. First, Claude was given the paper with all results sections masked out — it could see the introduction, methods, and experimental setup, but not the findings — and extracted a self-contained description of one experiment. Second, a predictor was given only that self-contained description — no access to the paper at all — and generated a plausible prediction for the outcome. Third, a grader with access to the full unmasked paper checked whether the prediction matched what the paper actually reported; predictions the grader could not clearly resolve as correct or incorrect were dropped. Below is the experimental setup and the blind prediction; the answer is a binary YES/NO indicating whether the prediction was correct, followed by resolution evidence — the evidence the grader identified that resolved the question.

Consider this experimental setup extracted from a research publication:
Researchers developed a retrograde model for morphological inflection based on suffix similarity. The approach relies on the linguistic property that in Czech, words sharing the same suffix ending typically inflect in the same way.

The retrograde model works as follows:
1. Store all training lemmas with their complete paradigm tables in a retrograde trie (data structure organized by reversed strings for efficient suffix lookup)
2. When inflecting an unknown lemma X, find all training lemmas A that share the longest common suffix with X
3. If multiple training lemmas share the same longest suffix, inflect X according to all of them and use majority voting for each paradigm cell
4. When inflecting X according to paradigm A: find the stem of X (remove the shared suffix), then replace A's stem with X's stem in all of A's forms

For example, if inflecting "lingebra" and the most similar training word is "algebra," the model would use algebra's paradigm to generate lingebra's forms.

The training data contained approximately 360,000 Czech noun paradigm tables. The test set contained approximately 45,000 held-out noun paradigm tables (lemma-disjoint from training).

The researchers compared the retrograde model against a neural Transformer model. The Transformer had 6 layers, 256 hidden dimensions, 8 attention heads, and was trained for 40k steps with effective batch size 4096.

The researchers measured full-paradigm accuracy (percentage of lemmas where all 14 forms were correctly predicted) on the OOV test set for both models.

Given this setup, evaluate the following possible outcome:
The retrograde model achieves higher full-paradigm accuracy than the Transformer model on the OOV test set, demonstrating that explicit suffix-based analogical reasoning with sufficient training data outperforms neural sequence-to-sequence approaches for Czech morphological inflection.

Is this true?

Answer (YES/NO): NO